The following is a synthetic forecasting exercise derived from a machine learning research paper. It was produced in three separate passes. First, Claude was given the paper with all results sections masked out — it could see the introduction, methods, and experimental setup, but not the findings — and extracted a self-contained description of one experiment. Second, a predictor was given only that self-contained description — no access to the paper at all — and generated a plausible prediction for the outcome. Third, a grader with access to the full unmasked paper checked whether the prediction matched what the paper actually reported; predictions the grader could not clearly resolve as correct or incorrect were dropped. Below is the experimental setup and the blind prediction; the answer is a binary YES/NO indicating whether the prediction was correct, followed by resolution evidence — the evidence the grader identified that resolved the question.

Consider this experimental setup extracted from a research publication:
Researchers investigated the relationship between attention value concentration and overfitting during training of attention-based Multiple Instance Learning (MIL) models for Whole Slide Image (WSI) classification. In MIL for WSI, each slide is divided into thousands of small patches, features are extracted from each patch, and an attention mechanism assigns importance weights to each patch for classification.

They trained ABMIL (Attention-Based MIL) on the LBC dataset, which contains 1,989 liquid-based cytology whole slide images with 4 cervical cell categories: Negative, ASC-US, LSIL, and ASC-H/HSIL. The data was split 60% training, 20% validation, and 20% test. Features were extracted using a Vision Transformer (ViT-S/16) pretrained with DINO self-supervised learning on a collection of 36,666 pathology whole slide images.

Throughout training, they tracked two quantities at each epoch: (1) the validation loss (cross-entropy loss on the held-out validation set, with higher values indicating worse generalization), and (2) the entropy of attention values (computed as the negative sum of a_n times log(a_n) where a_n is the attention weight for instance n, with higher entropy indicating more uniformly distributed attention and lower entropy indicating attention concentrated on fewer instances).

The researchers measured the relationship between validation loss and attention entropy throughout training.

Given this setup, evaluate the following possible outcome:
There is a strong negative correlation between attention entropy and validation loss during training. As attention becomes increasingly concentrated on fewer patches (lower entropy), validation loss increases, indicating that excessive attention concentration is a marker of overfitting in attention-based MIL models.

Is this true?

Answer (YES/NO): YES